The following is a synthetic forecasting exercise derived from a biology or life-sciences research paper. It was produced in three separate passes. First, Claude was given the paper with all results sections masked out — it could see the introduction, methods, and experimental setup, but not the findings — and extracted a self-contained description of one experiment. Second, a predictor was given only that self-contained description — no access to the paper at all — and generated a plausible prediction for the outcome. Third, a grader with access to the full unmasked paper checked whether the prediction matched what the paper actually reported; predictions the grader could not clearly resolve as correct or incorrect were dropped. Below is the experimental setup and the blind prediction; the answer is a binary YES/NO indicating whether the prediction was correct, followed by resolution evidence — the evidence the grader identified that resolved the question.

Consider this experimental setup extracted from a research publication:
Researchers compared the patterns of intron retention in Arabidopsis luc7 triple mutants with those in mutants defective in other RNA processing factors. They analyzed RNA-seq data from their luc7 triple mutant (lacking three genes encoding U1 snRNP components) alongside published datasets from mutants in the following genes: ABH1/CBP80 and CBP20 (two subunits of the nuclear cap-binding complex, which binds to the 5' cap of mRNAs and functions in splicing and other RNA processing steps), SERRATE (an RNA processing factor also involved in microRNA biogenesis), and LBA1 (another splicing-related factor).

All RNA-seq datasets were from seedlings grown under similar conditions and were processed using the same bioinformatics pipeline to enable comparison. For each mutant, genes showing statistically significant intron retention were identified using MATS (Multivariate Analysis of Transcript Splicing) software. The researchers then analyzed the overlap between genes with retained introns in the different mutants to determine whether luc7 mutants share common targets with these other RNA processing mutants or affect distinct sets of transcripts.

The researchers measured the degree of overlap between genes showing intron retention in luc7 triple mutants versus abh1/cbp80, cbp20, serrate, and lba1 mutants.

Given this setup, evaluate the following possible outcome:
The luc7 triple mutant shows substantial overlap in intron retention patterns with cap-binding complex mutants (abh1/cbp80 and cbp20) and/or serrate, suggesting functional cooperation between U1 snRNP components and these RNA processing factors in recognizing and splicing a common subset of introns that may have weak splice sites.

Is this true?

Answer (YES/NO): NO